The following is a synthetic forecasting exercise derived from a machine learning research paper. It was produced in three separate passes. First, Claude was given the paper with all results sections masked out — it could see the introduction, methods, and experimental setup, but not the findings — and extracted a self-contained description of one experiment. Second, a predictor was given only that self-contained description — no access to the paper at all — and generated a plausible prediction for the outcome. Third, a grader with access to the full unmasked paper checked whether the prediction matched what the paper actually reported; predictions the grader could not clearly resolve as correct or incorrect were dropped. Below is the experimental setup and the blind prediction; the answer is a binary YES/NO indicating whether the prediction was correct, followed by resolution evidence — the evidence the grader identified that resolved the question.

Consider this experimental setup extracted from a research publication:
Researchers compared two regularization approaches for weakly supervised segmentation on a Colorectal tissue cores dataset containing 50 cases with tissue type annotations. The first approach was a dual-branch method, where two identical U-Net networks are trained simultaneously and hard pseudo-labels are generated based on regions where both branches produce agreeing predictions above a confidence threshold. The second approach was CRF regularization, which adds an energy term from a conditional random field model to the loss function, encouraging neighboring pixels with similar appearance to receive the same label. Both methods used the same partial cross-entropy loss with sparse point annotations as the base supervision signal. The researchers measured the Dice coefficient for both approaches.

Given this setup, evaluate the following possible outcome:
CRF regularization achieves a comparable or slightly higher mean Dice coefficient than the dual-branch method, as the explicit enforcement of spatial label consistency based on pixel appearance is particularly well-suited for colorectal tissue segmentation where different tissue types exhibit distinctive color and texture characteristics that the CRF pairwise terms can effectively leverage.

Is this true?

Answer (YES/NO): NO